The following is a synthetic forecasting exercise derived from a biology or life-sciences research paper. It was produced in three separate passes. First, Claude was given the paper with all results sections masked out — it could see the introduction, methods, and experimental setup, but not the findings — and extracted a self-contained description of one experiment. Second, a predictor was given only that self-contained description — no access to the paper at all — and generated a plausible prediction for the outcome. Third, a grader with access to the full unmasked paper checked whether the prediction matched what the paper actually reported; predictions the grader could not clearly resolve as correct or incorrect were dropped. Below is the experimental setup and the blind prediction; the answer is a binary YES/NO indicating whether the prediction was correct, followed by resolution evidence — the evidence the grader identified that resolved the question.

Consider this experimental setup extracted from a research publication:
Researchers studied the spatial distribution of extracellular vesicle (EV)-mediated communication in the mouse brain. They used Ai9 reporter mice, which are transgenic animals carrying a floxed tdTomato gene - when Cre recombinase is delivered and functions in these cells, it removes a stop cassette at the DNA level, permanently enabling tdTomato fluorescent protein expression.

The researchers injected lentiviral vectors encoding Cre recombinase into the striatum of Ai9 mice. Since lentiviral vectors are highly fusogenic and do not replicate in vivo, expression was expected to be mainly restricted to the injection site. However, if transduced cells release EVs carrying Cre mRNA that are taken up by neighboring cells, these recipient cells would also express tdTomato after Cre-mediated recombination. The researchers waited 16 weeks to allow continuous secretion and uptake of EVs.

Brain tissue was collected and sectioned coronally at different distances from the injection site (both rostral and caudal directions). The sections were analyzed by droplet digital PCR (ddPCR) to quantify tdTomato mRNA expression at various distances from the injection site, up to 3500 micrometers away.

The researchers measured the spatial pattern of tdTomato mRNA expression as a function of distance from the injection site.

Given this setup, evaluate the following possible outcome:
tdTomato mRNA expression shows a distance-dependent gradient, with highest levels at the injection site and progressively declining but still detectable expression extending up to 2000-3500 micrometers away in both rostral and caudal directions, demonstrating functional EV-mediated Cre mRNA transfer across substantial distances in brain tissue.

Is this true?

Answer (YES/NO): YES